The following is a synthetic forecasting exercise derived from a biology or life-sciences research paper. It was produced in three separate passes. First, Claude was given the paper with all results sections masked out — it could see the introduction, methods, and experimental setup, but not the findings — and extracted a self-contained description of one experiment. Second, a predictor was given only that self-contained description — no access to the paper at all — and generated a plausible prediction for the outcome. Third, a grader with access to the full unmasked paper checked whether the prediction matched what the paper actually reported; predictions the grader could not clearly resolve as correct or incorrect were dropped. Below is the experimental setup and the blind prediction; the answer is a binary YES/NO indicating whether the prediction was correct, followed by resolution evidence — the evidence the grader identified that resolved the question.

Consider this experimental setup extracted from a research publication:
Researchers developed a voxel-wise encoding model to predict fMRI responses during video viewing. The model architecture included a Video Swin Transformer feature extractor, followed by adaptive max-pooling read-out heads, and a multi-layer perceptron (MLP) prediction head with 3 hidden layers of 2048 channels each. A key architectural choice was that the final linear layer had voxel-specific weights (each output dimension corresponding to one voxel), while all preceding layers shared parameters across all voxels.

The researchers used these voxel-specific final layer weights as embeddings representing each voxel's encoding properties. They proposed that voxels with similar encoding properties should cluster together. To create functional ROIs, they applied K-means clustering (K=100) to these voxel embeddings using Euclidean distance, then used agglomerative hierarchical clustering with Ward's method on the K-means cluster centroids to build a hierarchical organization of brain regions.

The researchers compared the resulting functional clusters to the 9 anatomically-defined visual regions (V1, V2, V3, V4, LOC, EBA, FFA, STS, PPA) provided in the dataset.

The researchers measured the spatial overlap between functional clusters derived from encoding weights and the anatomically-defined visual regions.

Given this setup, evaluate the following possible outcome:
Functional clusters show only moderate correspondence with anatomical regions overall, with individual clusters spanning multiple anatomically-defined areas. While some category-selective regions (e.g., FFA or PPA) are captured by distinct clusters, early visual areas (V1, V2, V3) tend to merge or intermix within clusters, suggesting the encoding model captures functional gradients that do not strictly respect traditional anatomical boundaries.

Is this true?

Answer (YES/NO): NO